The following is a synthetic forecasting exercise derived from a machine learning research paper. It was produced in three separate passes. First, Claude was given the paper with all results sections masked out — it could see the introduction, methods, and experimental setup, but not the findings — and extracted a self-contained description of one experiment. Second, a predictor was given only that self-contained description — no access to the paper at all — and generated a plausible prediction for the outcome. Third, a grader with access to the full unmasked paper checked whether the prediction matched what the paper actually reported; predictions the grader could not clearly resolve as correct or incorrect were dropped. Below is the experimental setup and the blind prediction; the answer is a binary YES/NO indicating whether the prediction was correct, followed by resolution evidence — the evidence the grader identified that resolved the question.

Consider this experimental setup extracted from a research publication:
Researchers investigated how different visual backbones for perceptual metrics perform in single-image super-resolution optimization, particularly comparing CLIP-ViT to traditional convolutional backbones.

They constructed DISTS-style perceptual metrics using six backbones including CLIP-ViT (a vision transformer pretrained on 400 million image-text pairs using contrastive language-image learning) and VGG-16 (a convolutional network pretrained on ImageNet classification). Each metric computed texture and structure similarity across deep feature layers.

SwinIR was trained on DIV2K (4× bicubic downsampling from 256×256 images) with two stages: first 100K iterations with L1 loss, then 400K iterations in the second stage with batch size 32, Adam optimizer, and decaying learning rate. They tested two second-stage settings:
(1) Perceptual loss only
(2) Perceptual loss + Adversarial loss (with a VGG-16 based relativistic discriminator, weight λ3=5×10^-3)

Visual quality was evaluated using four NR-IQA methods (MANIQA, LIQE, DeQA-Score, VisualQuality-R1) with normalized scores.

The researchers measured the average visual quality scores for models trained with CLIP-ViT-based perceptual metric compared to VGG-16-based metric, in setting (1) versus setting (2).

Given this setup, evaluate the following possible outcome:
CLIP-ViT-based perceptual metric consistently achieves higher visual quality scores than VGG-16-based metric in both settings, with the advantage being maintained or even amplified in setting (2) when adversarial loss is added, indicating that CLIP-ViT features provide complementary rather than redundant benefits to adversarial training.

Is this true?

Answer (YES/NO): NO